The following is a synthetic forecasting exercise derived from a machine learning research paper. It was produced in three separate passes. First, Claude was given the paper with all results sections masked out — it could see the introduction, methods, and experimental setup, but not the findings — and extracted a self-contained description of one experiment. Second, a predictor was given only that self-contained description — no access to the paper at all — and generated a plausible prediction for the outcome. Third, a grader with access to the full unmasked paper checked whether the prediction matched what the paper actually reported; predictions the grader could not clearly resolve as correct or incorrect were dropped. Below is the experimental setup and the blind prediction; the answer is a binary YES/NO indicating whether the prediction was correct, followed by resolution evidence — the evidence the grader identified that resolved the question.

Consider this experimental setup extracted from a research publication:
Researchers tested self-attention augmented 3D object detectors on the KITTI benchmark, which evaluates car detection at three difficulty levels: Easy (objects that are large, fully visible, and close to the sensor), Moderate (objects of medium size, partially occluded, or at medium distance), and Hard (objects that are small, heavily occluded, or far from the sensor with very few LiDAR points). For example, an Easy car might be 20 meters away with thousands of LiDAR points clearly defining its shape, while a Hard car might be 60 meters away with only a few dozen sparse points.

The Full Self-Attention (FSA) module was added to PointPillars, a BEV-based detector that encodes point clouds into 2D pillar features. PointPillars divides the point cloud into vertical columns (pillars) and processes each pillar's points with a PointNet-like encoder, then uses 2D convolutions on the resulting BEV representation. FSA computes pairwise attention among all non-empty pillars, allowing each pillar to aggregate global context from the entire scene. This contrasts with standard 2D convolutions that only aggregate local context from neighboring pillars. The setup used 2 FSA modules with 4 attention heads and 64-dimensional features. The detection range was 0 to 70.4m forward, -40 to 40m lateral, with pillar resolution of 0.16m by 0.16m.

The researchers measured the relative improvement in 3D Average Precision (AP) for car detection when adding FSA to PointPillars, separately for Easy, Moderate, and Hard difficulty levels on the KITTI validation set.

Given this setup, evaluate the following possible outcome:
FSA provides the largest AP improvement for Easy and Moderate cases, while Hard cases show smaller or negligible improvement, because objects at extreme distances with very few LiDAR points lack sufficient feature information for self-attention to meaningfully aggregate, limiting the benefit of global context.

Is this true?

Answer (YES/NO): NO